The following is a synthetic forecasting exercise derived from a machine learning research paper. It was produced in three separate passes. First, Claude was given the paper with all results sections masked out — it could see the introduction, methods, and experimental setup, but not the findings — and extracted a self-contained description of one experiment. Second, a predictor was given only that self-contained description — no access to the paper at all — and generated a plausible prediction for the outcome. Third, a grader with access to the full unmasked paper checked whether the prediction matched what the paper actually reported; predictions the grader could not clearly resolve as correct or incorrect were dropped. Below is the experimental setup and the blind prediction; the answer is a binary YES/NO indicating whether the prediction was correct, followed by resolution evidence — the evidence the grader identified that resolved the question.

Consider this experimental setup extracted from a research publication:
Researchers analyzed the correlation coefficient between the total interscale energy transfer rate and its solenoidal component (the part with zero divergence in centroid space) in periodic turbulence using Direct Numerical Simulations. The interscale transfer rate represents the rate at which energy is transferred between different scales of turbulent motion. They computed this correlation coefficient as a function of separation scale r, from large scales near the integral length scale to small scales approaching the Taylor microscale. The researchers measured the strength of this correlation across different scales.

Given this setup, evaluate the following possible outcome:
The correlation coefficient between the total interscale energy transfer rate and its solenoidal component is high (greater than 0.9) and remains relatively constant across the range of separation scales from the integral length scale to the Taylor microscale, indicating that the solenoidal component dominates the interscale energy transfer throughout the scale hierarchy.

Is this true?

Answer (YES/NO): YES